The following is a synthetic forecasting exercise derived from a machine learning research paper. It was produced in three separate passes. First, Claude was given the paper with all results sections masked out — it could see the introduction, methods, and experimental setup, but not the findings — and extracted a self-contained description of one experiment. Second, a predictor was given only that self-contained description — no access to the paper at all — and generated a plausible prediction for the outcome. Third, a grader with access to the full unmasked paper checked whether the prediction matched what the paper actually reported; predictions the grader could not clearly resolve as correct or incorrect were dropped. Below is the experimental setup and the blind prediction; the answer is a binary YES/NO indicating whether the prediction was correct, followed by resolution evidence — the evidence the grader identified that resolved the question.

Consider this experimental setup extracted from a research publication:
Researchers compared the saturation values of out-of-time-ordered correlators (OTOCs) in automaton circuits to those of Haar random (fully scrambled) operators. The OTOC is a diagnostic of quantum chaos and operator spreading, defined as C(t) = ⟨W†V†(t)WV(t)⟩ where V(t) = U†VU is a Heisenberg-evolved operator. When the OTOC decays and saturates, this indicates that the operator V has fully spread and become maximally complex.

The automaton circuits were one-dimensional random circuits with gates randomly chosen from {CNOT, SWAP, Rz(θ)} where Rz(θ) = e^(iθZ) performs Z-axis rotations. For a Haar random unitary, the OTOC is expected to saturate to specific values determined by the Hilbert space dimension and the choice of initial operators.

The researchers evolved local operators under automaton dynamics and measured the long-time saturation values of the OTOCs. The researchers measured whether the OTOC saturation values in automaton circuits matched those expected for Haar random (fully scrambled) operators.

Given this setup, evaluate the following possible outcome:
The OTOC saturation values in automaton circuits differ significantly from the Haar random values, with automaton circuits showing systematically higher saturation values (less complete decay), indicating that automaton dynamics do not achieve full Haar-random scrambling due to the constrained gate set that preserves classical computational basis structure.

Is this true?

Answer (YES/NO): NO